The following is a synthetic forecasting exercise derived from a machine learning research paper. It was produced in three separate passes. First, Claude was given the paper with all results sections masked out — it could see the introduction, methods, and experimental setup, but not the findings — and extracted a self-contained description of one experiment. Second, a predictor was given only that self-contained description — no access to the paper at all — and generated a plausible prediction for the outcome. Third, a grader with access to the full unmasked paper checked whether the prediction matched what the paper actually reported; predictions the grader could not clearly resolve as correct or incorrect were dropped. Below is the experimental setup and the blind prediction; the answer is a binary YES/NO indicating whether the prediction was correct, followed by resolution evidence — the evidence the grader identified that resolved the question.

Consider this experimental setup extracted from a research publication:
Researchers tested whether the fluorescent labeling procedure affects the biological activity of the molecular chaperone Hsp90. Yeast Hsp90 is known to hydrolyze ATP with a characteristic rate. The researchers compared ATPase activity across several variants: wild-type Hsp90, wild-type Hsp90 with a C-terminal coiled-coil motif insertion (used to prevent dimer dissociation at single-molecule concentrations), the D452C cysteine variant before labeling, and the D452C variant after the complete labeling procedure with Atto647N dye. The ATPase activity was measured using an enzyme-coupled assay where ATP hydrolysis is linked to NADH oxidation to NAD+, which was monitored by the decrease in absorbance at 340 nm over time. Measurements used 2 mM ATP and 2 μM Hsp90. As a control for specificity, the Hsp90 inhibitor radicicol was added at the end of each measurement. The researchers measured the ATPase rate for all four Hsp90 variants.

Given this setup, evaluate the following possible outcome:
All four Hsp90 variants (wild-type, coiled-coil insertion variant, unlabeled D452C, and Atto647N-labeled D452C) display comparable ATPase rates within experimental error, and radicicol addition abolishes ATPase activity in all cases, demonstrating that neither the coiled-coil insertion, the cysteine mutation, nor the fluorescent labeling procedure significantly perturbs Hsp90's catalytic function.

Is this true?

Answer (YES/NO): YES